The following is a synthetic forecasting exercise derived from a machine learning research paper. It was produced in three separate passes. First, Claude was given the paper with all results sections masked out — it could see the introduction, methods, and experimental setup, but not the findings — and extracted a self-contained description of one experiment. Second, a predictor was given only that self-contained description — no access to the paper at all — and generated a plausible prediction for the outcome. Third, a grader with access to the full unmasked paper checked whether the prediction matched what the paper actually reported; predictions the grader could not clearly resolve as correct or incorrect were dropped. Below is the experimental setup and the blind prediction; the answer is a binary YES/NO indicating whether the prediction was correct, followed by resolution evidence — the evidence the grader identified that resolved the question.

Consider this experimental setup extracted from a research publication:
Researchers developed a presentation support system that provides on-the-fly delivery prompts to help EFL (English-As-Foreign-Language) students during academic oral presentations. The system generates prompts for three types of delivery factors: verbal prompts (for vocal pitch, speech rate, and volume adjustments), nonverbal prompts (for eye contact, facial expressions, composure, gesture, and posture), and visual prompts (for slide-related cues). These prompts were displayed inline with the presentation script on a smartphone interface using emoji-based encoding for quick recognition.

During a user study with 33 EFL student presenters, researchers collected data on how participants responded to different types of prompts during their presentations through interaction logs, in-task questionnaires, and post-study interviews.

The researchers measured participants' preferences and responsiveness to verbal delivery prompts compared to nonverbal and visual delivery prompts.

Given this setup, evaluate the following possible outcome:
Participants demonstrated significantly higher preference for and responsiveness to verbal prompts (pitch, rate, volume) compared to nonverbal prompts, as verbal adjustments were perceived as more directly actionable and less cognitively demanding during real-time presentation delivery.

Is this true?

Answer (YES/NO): YES